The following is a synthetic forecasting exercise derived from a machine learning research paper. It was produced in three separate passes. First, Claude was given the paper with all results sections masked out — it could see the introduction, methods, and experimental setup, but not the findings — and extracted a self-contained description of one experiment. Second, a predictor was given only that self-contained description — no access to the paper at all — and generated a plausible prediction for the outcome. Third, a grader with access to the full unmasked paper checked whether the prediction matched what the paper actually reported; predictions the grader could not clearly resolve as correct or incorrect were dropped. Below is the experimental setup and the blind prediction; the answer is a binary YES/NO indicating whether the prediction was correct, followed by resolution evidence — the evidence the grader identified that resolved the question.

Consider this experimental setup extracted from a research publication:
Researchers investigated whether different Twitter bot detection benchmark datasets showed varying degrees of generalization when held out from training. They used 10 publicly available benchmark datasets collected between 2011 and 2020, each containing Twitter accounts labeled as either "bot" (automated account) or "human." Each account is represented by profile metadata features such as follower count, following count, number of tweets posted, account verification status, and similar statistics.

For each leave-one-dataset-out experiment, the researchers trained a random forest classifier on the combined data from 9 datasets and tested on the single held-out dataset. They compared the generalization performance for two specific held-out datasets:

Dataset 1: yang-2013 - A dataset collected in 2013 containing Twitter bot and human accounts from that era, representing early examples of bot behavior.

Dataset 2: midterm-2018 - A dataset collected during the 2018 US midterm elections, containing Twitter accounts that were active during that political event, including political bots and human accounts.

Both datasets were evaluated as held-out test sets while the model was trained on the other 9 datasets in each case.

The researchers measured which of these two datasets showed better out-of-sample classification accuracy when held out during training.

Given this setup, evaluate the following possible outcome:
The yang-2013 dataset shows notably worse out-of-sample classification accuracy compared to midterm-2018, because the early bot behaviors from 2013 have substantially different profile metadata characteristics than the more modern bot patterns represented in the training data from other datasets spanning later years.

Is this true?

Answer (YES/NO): NO